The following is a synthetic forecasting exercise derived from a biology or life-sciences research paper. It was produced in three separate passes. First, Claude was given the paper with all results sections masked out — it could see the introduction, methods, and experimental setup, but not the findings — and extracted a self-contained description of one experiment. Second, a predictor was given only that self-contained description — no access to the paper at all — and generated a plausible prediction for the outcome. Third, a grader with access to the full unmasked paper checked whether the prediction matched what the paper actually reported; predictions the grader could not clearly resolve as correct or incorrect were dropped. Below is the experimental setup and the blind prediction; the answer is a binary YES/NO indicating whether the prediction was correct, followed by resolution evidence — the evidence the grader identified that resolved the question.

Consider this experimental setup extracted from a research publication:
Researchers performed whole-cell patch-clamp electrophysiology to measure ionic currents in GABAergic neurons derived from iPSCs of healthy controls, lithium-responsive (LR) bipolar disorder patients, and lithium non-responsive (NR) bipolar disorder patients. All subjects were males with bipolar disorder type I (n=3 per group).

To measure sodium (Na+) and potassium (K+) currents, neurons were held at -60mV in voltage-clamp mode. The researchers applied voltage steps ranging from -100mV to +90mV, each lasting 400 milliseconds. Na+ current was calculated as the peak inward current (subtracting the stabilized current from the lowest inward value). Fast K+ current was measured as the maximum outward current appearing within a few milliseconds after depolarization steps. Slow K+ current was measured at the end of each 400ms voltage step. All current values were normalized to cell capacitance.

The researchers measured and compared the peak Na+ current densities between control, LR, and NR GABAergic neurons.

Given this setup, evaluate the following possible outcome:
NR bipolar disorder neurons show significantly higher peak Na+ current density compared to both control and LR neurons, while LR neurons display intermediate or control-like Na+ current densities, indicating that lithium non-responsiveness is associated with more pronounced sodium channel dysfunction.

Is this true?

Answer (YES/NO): NO